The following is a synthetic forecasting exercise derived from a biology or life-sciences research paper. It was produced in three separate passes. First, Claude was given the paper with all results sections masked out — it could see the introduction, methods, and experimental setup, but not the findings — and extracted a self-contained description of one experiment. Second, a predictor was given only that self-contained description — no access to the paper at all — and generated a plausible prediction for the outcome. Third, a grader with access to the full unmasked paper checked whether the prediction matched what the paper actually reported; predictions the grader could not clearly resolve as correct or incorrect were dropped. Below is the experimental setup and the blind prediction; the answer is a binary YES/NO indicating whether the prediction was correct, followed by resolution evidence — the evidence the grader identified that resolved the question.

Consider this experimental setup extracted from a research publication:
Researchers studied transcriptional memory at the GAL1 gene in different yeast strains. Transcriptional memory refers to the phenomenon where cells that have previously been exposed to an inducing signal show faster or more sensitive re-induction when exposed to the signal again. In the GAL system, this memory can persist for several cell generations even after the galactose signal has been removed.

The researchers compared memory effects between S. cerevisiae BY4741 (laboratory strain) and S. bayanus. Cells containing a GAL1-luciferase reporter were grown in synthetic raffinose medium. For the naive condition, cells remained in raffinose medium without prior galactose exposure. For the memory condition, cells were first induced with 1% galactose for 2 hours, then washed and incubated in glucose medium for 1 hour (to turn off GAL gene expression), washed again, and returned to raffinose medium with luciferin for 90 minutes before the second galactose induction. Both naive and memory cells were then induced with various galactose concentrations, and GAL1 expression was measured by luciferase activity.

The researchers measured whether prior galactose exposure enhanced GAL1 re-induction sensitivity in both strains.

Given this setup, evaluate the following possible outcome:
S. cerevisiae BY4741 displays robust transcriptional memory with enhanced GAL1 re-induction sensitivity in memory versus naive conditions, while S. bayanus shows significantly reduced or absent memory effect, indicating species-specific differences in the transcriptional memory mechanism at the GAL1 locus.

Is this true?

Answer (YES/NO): YES